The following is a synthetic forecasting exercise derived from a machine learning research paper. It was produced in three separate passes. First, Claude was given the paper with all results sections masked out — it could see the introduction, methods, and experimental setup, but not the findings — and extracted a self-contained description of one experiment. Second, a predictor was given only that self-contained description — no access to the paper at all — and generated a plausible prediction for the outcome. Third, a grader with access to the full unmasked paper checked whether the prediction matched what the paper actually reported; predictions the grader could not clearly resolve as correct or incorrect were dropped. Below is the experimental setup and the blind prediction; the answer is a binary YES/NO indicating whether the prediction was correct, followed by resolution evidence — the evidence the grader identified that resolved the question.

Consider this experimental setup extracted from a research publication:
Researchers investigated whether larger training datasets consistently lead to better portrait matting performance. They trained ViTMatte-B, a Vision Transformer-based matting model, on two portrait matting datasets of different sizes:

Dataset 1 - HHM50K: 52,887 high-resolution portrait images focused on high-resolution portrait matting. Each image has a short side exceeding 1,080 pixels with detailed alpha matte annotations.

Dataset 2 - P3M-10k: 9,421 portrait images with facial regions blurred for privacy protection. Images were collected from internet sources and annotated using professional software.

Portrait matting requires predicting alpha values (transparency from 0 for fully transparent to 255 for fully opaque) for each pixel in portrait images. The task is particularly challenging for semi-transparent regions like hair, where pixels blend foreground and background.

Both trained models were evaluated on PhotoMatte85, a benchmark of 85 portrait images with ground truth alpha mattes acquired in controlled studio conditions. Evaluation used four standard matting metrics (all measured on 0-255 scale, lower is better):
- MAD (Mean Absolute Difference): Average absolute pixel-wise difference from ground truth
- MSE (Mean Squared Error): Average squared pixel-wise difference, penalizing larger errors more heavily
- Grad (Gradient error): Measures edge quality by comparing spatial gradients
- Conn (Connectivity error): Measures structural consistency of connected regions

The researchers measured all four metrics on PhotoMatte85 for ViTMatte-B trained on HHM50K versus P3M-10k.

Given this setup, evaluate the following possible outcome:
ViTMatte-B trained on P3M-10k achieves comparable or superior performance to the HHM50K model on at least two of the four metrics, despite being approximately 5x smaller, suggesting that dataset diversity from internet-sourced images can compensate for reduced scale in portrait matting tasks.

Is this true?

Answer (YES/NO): YES